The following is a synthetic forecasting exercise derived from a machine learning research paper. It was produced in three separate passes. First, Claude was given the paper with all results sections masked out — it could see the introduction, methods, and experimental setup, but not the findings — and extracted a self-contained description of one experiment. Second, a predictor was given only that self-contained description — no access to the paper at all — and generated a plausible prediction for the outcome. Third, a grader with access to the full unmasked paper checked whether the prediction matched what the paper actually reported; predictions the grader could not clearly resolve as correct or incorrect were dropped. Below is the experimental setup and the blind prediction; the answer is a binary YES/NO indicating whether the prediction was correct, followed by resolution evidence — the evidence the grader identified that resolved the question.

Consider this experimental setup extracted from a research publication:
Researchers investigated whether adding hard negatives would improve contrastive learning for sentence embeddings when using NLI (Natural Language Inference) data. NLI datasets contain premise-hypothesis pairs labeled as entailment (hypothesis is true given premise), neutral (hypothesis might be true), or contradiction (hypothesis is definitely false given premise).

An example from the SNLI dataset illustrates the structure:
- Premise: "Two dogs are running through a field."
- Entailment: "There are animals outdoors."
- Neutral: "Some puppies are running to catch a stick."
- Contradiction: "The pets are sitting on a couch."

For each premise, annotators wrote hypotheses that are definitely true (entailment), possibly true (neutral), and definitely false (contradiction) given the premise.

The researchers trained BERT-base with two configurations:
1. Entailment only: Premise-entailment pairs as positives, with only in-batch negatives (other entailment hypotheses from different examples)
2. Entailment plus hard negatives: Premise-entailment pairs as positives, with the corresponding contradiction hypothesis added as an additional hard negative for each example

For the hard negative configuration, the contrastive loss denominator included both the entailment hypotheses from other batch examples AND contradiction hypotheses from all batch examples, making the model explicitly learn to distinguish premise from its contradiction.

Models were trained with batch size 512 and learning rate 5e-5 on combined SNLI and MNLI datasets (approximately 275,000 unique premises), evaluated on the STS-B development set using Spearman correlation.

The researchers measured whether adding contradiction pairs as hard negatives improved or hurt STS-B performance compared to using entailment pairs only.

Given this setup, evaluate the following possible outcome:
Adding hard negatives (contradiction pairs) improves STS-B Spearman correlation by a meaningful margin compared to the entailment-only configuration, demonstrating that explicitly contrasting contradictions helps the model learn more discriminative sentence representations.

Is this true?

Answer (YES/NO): YES